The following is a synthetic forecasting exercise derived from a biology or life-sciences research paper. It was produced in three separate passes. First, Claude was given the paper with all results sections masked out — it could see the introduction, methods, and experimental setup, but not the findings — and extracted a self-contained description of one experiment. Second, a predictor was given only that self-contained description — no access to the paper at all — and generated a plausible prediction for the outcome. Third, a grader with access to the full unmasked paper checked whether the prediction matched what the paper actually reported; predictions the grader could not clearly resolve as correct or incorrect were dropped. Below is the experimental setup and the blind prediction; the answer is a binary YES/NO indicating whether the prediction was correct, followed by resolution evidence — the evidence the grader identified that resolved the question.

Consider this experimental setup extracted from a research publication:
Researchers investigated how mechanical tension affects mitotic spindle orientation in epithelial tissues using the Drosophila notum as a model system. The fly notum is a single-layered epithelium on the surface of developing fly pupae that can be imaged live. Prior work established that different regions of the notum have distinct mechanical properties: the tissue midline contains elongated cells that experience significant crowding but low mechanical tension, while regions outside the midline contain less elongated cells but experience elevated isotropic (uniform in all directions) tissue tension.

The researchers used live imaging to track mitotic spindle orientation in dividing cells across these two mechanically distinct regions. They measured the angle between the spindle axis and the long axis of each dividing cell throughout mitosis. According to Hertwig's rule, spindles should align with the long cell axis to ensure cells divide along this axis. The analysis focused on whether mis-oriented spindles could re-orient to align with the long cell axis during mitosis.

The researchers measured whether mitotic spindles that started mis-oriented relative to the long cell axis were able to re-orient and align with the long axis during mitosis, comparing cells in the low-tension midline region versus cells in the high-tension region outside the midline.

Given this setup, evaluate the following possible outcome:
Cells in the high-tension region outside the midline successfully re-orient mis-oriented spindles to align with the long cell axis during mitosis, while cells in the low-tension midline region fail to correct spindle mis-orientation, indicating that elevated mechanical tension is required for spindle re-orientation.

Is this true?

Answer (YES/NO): YES